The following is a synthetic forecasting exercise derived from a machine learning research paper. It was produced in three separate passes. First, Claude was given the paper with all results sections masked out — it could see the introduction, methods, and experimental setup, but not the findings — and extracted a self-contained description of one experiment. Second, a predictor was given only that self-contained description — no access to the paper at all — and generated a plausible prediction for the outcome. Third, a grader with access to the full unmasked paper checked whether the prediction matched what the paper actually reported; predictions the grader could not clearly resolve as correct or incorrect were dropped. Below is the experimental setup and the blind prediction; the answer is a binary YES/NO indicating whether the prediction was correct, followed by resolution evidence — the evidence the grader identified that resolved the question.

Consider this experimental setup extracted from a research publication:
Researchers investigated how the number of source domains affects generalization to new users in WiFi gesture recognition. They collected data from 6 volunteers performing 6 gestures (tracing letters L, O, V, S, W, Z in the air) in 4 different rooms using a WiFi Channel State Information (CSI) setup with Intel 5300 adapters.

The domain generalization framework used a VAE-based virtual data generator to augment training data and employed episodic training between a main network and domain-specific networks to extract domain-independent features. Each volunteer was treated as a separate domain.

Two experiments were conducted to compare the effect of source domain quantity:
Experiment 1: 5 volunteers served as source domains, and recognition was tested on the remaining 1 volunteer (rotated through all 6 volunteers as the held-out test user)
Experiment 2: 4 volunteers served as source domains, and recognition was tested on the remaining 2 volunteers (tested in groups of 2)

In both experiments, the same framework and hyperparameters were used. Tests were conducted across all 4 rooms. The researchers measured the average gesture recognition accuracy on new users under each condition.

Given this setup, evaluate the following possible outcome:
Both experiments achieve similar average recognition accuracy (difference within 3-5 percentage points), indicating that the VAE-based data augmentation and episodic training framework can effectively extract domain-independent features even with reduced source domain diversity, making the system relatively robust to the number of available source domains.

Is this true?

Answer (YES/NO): NO